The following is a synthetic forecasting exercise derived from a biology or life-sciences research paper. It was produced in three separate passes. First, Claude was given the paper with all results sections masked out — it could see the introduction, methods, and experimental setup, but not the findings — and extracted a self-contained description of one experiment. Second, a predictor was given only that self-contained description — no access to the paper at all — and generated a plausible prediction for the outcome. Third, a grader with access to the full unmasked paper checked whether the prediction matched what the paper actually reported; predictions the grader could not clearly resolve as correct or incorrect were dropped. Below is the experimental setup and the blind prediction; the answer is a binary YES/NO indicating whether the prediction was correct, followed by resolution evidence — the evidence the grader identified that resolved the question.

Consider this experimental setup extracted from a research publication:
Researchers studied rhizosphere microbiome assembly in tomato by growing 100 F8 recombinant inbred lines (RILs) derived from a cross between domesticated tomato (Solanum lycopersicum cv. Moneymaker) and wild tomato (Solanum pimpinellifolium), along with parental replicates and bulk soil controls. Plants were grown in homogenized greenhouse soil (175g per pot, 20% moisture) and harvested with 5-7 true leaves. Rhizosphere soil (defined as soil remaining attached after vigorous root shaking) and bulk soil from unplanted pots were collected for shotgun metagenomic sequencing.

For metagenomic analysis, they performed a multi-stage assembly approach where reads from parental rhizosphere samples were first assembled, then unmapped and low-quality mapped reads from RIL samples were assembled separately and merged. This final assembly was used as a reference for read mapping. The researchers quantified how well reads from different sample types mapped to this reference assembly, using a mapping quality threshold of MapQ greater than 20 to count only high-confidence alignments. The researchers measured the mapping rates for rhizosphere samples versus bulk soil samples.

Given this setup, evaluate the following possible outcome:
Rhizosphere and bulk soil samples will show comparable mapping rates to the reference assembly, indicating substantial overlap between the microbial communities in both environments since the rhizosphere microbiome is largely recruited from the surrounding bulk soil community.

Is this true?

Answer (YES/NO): NO